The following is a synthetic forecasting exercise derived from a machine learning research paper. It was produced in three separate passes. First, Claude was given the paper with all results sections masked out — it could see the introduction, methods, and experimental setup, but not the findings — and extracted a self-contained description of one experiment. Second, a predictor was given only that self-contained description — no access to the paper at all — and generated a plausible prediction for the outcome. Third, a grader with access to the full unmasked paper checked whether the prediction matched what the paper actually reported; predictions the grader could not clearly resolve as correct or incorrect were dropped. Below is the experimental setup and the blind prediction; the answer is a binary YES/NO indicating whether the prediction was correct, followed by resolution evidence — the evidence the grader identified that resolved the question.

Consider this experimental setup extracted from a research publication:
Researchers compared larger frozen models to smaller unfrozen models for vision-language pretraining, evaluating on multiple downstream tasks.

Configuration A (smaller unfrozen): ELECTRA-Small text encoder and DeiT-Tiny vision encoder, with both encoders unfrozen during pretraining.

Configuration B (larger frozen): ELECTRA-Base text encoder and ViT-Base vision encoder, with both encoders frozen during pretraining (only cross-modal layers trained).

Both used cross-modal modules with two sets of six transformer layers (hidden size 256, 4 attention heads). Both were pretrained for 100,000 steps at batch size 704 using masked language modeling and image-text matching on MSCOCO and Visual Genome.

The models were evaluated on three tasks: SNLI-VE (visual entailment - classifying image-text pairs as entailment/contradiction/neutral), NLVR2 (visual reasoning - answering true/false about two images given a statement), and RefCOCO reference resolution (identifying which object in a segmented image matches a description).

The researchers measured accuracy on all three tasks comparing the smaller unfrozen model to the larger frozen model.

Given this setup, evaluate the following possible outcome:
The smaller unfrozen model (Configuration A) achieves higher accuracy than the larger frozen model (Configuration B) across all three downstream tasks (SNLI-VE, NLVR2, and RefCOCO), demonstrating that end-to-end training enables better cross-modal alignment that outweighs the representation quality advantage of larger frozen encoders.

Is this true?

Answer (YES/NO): NO